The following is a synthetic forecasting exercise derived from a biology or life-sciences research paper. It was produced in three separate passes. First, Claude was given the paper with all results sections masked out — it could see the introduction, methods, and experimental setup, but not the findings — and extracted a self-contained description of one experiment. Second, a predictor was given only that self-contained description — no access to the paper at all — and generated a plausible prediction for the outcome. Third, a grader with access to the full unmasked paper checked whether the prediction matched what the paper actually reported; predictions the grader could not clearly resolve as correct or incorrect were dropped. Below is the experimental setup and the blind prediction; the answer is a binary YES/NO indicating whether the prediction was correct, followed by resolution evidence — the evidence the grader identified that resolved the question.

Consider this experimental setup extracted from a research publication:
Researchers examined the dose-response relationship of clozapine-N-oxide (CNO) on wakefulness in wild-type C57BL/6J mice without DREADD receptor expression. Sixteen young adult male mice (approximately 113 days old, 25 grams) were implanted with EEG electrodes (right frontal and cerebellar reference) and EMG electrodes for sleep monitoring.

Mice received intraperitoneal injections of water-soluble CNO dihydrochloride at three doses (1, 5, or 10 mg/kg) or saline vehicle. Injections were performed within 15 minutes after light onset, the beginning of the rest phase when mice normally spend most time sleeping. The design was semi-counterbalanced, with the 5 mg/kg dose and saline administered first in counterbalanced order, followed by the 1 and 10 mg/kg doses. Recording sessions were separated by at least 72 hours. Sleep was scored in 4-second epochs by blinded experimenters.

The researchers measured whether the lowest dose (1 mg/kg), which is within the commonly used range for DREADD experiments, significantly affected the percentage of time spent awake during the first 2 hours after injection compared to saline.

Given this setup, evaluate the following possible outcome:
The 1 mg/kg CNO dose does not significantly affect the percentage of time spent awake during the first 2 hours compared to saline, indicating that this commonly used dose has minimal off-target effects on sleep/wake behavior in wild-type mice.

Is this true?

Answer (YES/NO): NO